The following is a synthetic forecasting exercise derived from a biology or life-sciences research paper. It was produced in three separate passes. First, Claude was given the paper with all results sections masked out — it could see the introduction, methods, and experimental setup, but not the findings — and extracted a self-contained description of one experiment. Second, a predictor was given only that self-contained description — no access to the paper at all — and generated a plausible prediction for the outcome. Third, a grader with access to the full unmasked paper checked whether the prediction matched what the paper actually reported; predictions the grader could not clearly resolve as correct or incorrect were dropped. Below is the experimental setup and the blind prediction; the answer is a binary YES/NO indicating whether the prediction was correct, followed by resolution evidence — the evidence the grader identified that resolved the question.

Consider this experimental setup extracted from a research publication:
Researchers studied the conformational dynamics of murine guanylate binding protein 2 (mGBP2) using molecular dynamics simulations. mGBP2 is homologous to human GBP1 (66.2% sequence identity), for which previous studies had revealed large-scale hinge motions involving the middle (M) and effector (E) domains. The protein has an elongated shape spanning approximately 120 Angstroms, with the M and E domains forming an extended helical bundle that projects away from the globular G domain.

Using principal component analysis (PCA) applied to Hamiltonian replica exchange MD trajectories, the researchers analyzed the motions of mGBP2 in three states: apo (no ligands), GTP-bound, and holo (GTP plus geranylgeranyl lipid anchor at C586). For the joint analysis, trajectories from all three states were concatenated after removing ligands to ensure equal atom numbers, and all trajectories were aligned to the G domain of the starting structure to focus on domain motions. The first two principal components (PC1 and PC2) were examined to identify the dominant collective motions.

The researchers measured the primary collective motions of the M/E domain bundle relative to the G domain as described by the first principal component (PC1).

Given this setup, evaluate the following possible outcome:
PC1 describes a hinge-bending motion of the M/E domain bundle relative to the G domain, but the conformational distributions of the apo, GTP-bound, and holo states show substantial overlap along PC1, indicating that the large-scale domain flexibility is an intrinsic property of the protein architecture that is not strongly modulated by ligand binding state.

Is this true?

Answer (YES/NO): YES